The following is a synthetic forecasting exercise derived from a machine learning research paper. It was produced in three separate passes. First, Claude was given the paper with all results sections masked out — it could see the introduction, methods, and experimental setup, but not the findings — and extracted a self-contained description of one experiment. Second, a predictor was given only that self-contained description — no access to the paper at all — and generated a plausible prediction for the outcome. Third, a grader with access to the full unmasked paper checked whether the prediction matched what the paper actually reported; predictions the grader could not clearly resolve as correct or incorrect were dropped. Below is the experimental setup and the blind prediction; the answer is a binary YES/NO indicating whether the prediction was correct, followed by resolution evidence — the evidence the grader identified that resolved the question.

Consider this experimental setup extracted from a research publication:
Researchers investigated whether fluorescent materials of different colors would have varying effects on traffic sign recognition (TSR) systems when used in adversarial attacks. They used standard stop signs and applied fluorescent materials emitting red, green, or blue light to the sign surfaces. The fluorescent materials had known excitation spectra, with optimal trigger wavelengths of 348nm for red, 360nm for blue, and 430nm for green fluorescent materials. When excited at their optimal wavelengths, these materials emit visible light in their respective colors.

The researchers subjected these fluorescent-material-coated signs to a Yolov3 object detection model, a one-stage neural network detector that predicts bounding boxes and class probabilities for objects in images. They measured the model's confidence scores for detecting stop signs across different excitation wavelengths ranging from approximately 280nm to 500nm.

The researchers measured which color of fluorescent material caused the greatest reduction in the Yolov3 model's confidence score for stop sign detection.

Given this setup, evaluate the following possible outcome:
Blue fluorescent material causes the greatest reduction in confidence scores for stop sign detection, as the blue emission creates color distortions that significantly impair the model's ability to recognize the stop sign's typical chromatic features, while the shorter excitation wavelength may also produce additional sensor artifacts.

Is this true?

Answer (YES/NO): NO